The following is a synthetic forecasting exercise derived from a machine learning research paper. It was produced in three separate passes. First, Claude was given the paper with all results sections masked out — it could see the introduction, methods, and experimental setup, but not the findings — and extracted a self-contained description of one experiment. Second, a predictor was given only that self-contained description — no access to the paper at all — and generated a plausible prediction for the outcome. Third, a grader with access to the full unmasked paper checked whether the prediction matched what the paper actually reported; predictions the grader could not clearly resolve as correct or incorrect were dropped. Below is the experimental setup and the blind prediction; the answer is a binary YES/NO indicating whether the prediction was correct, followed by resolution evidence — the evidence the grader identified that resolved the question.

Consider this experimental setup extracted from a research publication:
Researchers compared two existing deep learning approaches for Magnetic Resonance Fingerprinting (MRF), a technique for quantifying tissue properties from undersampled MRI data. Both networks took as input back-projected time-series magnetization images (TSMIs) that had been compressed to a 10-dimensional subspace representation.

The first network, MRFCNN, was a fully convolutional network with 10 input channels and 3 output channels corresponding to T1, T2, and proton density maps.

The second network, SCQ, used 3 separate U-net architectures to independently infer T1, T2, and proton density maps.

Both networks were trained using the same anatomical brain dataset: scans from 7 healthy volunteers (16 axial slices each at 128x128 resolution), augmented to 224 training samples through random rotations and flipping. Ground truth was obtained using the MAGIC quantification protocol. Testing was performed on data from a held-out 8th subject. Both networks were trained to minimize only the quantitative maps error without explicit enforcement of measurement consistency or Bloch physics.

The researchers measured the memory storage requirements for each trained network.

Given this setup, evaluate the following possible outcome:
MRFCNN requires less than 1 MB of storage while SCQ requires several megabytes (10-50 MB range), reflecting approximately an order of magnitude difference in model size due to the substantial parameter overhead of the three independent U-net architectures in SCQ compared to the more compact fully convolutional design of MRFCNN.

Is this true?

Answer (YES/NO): NO